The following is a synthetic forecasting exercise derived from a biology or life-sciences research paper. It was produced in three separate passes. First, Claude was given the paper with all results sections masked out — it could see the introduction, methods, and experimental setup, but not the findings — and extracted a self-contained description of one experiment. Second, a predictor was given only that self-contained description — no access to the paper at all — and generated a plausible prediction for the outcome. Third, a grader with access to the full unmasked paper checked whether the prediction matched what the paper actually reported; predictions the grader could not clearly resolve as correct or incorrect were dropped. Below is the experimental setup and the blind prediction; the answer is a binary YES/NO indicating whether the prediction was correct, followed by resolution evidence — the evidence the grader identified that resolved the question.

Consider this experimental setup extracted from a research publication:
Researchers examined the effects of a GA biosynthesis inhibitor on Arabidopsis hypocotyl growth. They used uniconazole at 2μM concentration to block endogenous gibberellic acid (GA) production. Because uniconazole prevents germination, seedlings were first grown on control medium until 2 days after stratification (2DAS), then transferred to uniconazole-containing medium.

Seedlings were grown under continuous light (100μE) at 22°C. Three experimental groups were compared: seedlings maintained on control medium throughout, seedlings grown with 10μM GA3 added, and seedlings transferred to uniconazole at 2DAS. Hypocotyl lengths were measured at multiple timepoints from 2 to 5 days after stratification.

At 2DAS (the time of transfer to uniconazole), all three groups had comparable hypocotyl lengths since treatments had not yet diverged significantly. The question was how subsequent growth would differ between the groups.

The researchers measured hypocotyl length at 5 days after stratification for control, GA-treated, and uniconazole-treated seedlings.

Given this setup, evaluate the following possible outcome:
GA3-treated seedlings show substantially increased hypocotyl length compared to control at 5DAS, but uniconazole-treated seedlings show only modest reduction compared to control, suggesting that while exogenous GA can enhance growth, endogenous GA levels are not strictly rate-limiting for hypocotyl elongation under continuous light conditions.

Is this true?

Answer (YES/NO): NO